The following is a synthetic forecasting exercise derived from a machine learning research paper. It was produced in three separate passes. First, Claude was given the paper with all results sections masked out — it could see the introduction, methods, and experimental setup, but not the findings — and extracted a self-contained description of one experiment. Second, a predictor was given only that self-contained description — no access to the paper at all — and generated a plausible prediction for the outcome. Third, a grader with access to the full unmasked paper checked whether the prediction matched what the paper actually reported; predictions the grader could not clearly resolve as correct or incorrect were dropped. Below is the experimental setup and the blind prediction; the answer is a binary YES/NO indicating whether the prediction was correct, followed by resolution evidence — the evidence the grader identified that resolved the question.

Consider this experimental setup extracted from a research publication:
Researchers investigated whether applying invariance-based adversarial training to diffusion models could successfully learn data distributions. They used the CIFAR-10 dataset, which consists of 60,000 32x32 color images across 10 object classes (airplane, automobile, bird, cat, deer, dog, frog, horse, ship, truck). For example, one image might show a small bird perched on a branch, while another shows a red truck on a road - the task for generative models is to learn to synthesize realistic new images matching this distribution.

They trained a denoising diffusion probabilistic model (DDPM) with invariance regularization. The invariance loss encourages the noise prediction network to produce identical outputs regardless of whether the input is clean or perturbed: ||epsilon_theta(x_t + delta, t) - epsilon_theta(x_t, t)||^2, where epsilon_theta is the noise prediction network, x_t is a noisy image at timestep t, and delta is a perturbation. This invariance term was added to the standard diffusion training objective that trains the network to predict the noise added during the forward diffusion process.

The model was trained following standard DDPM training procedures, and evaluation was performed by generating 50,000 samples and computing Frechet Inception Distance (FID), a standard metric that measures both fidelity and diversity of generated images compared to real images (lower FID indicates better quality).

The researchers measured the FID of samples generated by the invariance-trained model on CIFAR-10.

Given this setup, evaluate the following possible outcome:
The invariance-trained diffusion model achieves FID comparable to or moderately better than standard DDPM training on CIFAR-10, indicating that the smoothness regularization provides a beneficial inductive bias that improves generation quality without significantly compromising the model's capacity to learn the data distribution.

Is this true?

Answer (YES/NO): NO